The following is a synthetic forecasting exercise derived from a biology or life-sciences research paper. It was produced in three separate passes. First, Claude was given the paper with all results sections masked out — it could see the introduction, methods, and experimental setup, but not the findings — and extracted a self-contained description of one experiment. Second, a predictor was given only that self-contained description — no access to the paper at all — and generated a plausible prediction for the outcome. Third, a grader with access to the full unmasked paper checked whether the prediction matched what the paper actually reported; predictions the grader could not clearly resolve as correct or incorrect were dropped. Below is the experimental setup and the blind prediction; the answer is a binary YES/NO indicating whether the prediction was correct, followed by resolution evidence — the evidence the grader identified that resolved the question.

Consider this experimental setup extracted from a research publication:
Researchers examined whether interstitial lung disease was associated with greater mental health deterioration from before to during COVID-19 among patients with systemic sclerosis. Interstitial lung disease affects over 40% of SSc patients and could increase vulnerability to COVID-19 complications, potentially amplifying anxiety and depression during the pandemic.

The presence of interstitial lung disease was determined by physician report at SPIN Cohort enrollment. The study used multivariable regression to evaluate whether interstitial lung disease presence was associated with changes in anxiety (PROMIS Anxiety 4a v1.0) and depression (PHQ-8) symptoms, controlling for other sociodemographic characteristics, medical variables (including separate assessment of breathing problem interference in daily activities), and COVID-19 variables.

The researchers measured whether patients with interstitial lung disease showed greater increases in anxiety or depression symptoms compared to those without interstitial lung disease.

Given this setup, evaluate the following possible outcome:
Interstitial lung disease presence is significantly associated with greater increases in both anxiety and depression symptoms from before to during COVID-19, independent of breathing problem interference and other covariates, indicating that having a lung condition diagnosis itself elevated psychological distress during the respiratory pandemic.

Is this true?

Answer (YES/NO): NO